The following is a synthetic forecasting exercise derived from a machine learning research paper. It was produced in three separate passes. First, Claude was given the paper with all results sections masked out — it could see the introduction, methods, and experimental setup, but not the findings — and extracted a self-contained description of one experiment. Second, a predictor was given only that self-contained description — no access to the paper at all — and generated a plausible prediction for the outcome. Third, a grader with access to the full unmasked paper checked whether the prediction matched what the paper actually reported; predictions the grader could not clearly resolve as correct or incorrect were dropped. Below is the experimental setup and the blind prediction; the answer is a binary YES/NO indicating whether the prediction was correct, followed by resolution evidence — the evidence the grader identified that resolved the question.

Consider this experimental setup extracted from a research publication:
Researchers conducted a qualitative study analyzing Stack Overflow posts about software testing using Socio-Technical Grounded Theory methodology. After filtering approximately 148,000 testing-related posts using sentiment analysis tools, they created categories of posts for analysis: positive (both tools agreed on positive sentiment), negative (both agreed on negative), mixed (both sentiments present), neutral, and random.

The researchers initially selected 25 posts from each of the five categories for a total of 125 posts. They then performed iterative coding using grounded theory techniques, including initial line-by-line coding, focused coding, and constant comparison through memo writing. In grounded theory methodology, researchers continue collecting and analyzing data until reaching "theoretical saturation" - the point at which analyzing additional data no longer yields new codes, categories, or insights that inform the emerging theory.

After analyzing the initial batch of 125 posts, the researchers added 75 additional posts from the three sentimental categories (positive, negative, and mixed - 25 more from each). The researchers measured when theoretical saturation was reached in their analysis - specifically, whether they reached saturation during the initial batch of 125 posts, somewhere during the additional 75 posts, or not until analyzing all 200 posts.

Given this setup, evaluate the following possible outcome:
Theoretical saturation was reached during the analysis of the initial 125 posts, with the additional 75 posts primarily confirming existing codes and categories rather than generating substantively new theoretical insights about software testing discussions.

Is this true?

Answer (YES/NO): NO